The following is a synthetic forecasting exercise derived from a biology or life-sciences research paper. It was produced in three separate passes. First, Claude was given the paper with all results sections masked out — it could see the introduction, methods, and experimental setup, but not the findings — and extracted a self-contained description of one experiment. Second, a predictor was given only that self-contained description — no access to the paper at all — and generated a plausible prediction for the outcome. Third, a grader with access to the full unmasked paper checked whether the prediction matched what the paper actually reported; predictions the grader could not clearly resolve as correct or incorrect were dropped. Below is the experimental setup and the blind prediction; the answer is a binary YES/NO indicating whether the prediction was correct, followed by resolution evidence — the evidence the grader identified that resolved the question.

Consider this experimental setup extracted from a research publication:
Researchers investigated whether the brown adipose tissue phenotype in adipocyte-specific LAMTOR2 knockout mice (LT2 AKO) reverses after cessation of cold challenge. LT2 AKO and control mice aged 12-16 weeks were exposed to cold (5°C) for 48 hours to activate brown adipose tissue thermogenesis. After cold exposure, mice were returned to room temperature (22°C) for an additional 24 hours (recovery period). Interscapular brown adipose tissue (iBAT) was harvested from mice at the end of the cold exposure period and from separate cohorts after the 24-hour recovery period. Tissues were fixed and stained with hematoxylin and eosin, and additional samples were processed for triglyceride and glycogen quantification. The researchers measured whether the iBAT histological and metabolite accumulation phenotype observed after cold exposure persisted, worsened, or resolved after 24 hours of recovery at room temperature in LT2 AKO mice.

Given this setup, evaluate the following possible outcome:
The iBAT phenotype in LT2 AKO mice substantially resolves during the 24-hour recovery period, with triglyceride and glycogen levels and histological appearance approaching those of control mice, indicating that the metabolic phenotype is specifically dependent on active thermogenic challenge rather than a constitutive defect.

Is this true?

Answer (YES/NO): NO